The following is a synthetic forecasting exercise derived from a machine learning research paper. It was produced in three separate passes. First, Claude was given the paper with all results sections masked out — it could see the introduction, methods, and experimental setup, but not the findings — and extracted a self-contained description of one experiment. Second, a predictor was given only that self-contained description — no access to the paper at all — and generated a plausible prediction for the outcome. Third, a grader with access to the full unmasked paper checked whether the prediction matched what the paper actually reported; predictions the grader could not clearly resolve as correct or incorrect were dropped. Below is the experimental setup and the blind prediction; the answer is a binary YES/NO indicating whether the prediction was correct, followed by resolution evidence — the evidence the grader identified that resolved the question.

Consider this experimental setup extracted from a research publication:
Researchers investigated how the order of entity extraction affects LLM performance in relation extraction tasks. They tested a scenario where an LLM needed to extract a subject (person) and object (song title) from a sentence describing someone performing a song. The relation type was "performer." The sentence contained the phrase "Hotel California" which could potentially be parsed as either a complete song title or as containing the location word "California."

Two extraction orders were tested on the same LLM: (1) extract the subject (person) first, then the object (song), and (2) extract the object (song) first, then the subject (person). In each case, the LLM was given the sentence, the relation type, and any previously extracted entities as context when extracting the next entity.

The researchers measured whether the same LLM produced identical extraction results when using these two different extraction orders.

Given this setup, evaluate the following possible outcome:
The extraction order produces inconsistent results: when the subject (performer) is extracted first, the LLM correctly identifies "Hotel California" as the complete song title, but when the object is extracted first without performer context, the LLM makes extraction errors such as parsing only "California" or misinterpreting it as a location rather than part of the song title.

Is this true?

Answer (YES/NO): NO